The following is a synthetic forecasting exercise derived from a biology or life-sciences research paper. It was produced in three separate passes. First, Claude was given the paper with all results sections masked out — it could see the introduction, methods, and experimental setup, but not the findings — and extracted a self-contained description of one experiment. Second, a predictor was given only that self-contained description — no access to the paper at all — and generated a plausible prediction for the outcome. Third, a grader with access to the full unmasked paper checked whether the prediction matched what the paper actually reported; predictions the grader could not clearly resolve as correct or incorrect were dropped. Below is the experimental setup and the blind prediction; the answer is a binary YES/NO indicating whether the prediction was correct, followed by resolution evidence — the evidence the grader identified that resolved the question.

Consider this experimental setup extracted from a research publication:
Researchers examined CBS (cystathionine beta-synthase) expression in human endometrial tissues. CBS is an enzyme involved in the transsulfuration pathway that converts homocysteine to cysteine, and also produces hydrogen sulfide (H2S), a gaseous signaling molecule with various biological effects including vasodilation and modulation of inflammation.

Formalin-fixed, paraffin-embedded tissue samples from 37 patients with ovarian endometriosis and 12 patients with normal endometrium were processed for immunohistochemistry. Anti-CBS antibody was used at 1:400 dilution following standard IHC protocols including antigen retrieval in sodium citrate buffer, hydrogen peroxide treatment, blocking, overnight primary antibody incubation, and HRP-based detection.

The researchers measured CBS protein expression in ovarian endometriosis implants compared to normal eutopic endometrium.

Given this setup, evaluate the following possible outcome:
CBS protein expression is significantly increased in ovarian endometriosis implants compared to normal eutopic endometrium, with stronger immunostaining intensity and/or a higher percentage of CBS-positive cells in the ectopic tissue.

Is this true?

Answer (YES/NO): YES